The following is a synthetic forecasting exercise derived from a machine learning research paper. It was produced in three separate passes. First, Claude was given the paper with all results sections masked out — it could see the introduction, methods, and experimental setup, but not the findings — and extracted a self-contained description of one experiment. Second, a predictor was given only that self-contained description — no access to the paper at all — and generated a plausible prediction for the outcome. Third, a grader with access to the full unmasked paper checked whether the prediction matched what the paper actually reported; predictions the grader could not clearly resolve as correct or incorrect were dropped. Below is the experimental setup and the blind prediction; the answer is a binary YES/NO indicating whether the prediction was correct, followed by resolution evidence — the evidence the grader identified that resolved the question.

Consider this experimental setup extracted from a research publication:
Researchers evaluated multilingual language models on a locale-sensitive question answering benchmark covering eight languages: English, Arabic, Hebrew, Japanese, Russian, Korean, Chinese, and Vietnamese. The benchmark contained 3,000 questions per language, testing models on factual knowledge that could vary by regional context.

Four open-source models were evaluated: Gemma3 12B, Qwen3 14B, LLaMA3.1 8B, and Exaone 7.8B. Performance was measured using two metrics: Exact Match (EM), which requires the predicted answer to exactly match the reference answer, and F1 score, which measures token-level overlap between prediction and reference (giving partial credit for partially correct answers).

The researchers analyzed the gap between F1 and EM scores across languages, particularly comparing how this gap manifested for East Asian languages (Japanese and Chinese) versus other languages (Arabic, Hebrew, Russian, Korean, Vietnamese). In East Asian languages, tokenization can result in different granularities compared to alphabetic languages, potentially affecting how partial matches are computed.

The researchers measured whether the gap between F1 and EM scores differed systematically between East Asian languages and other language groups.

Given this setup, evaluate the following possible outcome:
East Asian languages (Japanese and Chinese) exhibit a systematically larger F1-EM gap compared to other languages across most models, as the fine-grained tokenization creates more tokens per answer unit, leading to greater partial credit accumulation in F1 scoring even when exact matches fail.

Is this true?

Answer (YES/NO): YES